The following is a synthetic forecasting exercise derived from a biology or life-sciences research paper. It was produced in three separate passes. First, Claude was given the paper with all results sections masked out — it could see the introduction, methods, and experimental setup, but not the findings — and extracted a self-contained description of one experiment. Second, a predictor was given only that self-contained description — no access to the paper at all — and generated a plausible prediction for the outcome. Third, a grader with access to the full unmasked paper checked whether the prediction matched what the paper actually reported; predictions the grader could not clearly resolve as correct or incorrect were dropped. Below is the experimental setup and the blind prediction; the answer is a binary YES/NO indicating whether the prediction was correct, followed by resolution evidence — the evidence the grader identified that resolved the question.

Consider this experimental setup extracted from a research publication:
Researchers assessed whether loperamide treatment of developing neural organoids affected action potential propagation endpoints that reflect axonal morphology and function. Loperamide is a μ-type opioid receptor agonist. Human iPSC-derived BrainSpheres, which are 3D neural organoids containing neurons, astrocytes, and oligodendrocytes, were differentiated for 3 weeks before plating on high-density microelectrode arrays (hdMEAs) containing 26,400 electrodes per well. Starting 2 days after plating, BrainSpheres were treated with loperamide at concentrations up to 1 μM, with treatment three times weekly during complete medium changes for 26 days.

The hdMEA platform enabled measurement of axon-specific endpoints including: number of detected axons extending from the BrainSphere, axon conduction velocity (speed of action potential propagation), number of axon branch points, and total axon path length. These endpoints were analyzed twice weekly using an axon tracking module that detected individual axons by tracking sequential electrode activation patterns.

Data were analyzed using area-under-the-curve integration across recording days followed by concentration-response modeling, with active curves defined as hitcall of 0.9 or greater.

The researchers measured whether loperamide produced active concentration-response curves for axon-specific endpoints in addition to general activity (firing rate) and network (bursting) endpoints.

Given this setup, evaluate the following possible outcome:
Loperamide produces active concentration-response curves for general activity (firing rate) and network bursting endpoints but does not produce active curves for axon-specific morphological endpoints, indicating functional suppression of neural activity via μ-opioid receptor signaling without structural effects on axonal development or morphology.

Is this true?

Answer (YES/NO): NO